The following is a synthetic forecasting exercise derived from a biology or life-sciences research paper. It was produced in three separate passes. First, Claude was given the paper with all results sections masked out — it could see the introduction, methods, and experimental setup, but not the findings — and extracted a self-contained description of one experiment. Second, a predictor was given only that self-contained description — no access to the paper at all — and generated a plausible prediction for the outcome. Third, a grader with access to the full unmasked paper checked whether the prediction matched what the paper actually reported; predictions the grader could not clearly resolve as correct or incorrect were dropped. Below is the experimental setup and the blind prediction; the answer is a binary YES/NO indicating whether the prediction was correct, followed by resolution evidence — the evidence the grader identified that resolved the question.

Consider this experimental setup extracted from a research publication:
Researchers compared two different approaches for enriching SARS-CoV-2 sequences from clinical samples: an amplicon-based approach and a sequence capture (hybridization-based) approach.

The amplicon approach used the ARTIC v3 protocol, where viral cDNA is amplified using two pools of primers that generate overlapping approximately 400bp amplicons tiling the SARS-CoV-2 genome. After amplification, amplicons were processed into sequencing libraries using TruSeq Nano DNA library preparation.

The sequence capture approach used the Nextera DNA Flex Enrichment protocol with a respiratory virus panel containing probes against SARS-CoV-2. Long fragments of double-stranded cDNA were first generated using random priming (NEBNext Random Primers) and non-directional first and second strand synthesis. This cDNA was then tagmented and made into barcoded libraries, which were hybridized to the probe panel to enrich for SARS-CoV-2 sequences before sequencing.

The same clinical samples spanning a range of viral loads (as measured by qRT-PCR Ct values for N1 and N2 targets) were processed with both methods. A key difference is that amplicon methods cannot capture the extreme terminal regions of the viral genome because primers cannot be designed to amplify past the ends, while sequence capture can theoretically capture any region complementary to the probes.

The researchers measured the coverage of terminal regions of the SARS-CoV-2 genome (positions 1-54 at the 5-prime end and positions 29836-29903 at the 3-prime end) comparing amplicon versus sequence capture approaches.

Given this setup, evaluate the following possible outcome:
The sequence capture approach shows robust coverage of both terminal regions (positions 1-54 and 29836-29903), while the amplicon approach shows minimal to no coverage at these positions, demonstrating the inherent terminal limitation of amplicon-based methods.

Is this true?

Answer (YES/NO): YES